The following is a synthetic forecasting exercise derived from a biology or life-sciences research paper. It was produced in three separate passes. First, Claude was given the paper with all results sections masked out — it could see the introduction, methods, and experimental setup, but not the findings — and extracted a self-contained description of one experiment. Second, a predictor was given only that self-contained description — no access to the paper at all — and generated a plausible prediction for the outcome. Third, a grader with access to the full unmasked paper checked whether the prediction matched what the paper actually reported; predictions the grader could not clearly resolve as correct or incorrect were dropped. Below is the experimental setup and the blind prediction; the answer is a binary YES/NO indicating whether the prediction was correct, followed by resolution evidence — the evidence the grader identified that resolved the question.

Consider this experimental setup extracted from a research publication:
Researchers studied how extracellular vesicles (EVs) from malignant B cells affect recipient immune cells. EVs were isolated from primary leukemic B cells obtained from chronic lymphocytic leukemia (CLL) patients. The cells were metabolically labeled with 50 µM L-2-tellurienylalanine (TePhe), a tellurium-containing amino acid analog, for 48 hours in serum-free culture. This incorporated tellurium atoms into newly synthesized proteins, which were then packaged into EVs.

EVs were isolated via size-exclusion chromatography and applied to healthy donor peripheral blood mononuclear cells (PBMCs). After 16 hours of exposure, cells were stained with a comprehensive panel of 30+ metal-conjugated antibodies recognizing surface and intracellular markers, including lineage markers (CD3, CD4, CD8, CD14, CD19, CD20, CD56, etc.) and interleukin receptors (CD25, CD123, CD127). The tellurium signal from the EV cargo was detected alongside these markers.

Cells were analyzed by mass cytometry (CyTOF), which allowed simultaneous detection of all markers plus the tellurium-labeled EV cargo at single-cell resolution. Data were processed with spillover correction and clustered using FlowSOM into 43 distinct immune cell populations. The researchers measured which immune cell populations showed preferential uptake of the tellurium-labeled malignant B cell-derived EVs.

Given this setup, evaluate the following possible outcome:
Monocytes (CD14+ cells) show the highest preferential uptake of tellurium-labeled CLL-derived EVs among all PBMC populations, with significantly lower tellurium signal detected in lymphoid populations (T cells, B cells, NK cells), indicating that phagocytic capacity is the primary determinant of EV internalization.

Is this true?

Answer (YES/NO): NO